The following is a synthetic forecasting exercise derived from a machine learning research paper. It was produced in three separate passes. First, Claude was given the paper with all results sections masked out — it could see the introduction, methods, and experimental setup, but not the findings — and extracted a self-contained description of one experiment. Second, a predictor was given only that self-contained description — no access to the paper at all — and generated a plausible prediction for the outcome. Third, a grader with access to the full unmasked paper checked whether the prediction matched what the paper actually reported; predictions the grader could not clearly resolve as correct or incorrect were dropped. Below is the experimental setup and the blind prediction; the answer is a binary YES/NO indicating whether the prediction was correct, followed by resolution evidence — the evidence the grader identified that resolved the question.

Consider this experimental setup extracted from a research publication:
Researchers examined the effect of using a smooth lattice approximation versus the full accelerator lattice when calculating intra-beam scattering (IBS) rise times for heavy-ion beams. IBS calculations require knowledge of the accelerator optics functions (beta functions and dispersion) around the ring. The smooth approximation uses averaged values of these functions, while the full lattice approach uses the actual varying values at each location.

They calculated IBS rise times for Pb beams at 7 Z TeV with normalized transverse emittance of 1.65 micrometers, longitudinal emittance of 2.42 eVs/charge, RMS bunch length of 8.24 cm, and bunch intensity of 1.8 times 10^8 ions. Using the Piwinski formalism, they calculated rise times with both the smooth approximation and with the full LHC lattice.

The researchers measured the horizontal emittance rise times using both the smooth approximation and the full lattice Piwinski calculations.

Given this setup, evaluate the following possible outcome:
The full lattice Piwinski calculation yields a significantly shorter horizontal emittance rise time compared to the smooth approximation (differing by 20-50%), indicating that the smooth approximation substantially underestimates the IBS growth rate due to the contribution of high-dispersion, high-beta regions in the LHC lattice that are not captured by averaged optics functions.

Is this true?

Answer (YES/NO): NO